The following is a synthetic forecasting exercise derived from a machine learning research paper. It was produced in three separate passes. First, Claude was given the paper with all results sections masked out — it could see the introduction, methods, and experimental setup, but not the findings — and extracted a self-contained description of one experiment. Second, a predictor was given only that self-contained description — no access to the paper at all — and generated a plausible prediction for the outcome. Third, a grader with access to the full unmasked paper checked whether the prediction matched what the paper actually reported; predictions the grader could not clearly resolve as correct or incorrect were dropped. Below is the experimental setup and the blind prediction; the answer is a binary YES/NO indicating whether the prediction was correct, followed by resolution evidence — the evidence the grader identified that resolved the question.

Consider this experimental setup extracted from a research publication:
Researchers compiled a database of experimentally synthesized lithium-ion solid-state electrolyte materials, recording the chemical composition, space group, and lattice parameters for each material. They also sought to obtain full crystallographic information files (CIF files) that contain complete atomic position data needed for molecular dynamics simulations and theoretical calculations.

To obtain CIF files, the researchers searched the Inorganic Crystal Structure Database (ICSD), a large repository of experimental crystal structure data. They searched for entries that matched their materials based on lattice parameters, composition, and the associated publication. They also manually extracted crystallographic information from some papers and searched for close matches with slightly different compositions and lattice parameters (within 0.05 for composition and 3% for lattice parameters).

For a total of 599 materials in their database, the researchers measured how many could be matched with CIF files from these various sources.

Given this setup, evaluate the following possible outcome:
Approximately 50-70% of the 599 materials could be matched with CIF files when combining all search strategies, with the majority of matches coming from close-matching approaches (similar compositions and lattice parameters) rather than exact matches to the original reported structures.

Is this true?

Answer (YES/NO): NO